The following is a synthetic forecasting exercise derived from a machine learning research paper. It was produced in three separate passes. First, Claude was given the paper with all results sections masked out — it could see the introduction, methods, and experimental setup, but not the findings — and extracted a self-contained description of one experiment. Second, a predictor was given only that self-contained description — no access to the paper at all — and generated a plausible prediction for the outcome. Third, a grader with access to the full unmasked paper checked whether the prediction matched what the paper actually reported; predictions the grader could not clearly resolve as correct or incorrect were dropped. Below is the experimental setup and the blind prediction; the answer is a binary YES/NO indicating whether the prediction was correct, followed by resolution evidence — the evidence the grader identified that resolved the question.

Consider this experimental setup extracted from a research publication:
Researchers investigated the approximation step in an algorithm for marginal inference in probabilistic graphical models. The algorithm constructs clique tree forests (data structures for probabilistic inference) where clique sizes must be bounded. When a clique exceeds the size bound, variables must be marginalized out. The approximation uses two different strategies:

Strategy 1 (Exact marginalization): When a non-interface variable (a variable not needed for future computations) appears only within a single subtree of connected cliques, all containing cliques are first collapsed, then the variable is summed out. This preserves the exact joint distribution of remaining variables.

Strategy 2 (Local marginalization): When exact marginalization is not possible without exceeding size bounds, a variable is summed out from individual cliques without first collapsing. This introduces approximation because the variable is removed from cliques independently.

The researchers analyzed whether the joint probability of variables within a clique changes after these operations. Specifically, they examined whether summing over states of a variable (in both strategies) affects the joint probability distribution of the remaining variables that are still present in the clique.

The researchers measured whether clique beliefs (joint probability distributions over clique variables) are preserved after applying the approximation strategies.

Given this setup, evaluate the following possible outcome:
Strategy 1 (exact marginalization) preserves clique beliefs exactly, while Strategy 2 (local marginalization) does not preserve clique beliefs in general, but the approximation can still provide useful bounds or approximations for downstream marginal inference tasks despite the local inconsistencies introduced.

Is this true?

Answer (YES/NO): NO